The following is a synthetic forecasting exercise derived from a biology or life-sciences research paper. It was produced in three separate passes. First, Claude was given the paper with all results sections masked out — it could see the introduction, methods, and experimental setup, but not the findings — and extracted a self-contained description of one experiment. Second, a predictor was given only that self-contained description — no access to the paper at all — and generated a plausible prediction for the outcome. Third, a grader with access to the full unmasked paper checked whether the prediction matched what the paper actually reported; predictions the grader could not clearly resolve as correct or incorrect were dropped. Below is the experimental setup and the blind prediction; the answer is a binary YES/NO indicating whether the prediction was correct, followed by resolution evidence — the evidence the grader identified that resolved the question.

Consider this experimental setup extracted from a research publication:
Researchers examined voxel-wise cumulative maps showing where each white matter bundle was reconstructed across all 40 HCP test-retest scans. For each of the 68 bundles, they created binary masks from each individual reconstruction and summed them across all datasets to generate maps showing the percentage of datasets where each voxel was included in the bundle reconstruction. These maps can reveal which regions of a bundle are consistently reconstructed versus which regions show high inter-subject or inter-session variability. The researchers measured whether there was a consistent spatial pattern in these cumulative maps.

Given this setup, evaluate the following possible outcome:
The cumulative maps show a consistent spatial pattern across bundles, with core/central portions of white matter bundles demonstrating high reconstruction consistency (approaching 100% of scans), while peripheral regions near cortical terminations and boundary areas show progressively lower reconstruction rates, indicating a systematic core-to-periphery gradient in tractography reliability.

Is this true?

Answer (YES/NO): YES